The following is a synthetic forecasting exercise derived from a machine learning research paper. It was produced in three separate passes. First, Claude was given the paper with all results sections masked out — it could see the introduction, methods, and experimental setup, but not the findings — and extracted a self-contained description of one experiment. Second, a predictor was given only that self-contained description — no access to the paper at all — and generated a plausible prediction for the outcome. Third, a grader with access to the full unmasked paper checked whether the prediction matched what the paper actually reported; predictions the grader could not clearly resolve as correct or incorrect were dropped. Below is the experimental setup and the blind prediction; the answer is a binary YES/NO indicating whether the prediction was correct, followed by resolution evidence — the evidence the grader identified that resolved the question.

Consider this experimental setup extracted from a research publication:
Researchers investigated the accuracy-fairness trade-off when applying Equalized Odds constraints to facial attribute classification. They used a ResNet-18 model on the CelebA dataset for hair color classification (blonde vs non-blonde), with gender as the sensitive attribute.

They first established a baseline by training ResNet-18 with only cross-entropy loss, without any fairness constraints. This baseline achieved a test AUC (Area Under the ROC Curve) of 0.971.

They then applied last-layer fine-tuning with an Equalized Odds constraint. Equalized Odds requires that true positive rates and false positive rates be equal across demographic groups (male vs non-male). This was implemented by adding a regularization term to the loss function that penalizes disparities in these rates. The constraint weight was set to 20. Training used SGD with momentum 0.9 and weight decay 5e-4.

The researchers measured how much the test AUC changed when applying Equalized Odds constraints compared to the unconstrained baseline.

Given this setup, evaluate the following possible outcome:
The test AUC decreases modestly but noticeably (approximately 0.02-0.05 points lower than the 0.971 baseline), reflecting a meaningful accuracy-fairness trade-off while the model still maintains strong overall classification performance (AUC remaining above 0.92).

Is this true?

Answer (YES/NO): YES